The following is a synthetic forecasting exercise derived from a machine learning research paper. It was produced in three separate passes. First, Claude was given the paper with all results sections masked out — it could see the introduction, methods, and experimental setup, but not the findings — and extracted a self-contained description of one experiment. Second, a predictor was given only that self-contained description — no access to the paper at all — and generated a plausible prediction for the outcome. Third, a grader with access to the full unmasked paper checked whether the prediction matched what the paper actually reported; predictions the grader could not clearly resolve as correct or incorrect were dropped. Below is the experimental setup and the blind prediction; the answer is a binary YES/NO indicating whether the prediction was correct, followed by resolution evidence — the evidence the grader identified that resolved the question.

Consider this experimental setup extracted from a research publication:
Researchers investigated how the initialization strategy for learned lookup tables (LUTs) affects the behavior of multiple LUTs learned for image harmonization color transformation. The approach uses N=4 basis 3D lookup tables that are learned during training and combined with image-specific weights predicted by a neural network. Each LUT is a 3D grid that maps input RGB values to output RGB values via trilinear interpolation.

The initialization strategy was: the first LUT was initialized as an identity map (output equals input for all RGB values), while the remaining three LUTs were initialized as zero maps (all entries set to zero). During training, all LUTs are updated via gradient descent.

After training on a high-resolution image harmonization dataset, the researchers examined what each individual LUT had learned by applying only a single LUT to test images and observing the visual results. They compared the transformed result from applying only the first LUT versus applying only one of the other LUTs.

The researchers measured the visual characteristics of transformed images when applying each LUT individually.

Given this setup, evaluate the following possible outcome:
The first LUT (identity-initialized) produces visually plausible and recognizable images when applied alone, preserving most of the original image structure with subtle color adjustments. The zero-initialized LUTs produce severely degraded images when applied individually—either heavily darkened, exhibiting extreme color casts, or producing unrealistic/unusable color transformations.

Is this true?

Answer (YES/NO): NO